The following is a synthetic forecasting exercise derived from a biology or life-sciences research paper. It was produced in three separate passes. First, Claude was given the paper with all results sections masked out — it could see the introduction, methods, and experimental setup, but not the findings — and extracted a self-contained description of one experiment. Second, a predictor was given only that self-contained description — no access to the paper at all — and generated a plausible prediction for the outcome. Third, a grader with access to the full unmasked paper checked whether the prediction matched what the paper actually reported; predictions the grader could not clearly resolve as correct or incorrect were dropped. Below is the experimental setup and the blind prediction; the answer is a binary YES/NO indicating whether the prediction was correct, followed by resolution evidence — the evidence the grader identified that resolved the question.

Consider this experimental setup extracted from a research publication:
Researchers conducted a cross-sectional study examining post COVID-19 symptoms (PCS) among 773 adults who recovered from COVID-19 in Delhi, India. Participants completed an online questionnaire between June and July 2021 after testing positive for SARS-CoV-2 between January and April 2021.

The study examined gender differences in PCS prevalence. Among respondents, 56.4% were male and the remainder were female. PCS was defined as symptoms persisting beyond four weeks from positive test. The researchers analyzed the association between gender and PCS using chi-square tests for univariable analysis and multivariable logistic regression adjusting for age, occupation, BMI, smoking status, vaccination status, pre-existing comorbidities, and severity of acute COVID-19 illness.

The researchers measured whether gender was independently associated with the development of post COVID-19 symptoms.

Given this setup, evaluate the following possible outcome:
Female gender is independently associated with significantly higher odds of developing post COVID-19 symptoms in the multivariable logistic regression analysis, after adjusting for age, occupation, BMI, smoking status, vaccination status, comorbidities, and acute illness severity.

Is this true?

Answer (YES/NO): YES